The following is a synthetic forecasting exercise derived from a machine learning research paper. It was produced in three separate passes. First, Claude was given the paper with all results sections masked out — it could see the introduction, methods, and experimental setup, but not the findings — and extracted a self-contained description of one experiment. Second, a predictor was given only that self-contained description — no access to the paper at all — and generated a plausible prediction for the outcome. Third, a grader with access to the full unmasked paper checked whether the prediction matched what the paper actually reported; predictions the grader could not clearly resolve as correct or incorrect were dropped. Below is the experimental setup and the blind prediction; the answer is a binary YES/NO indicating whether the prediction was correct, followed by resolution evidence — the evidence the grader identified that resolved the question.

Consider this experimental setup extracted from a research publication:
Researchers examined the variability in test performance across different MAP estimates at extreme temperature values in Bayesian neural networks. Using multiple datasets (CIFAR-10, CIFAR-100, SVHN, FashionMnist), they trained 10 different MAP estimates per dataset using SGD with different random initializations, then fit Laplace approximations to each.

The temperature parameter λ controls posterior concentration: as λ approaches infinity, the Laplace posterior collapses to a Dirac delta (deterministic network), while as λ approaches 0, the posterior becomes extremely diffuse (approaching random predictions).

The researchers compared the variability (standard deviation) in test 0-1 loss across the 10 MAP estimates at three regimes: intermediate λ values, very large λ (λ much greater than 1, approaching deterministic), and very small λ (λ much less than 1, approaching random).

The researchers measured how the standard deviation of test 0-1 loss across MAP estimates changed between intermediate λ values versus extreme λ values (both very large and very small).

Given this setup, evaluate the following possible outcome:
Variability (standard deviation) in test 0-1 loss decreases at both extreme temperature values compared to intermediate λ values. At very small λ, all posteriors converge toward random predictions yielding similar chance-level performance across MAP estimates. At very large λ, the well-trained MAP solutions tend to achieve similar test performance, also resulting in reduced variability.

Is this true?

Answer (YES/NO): YES